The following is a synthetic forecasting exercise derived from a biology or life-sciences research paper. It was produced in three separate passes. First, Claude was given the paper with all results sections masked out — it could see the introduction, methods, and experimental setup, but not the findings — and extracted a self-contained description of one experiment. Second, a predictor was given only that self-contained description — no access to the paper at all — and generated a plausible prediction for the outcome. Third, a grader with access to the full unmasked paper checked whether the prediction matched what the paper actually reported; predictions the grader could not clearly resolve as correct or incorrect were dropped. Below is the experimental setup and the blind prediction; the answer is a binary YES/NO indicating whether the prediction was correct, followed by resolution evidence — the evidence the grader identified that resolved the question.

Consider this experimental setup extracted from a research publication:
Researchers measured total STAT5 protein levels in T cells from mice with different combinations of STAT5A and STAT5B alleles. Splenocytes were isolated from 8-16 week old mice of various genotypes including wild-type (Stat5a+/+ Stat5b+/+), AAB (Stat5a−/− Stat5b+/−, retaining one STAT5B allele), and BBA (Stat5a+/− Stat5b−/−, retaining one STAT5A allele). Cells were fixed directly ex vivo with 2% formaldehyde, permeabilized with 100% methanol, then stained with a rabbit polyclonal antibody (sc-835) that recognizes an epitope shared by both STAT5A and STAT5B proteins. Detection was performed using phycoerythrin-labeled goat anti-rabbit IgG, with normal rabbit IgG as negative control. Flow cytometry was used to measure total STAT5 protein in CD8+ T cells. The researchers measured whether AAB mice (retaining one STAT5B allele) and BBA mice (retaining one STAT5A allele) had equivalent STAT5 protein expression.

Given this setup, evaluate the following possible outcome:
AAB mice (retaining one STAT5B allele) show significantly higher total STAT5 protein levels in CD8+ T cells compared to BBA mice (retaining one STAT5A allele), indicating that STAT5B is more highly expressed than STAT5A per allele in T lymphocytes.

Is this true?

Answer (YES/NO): YES